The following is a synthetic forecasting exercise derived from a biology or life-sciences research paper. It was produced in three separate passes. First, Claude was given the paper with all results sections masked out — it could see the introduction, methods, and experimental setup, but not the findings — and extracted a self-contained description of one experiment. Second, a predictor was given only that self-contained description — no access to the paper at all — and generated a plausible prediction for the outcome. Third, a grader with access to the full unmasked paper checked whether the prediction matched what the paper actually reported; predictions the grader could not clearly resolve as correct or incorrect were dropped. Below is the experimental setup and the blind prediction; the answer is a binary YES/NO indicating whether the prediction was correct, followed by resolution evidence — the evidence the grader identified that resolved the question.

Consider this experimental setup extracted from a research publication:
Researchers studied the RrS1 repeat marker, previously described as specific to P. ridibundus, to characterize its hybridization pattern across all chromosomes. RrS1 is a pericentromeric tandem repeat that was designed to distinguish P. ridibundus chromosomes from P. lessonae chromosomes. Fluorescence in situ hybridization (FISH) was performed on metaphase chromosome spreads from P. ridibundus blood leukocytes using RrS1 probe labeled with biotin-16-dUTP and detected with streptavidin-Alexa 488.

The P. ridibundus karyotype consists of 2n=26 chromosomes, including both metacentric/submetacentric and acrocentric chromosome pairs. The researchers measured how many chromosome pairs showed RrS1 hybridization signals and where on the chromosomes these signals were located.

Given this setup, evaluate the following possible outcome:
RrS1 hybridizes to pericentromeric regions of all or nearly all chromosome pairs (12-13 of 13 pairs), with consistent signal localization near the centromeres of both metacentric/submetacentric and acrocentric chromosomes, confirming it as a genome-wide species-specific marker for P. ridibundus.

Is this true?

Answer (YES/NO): YES